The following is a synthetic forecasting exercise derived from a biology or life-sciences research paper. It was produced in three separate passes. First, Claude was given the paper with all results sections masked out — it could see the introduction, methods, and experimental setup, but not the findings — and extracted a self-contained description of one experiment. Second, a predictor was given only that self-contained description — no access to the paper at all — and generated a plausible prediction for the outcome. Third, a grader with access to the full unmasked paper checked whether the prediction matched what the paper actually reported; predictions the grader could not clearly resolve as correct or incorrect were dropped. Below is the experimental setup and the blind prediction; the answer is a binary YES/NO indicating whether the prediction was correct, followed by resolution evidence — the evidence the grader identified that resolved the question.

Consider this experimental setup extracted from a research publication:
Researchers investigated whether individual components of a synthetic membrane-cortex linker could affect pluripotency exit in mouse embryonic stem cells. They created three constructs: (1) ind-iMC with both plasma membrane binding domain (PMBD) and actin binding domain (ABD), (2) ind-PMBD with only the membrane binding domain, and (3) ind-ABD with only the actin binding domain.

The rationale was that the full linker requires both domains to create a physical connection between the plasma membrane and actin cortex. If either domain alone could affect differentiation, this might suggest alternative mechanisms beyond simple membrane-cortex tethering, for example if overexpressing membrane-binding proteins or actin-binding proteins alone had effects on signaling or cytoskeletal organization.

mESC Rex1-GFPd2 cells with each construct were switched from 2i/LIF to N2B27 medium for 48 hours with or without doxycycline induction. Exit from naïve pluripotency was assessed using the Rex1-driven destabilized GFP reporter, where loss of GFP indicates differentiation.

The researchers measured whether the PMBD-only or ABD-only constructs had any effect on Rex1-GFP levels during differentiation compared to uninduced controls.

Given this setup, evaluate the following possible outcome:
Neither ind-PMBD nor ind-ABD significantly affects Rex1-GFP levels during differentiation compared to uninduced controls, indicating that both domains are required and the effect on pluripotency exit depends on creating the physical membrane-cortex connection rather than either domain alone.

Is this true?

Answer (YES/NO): YES